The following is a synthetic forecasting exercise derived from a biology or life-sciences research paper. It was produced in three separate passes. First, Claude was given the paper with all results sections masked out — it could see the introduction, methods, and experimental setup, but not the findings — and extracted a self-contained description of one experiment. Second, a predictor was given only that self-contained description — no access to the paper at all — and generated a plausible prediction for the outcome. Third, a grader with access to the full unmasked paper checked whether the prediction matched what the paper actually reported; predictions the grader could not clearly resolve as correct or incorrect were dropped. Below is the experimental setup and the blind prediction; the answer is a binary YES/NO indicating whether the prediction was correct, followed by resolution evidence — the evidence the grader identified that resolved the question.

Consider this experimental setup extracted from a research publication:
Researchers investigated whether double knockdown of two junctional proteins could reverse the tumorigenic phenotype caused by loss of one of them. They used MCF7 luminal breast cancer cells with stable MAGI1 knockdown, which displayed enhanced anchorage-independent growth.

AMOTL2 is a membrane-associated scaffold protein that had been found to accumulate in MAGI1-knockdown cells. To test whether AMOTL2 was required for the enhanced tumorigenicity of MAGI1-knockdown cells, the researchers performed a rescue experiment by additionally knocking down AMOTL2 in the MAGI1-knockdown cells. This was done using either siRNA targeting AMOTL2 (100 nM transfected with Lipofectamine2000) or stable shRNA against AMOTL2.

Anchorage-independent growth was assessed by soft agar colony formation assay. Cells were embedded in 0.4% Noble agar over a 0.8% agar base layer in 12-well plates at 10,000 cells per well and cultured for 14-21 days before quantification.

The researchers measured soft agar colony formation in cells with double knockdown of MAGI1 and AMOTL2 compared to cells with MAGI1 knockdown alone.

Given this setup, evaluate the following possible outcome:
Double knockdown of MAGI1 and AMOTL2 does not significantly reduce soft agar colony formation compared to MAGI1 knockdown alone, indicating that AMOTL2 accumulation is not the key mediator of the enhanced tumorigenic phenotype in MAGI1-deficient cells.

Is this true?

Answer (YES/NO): NO